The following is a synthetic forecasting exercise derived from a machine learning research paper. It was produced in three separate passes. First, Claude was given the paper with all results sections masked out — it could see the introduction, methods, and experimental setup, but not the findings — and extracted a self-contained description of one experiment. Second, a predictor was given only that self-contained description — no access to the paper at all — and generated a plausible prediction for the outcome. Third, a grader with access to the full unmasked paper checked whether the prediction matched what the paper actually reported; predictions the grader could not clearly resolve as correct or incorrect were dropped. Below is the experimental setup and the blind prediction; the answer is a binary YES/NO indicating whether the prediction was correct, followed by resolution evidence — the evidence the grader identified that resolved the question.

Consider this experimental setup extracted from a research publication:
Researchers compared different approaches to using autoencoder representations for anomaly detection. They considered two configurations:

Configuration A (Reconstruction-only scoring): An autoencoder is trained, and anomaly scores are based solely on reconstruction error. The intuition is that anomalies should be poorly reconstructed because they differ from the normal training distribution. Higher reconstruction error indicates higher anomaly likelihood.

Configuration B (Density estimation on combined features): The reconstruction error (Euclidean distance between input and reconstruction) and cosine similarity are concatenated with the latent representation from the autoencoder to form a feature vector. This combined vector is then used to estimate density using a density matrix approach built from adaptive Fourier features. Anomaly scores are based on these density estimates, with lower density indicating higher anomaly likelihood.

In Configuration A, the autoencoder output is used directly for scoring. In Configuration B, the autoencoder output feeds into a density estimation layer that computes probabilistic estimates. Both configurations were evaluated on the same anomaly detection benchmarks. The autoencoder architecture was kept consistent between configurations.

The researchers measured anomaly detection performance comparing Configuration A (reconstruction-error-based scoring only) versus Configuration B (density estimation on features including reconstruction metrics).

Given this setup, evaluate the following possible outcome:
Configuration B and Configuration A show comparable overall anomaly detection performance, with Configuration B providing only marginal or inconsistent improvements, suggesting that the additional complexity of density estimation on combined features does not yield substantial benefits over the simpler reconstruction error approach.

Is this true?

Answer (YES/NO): NO